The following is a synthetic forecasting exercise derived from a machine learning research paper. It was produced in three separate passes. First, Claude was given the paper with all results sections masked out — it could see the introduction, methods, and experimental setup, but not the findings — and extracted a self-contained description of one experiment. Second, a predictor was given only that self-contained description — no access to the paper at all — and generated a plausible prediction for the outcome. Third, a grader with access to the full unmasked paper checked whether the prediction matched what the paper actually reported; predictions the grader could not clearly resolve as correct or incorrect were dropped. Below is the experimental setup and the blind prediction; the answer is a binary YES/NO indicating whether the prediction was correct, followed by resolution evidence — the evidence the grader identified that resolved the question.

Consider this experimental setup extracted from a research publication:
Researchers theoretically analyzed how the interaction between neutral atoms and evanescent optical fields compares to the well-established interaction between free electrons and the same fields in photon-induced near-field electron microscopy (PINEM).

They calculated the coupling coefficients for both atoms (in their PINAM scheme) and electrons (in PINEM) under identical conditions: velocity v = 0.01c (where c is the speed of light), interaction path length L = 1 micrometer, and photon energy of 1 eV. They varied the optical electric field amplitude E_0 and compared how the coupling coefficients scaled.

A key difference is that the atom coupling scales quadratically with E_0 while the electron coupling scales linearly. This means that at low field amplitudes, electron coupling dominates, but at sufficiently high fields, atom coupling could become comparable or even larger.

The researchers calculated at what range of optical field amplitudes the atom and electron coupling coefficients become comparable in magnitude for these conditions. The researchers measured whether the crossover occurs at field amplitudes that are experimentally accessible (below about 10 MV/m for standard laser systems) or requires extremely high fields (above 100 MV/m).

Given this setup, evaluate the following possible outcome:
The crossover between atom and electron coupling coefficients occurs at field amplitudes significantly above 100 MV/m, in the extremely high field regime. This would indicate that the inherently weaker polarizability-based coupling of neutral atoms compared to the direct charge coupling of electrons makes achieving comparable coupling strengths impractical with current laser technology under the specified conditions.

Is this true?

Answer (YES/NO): YES